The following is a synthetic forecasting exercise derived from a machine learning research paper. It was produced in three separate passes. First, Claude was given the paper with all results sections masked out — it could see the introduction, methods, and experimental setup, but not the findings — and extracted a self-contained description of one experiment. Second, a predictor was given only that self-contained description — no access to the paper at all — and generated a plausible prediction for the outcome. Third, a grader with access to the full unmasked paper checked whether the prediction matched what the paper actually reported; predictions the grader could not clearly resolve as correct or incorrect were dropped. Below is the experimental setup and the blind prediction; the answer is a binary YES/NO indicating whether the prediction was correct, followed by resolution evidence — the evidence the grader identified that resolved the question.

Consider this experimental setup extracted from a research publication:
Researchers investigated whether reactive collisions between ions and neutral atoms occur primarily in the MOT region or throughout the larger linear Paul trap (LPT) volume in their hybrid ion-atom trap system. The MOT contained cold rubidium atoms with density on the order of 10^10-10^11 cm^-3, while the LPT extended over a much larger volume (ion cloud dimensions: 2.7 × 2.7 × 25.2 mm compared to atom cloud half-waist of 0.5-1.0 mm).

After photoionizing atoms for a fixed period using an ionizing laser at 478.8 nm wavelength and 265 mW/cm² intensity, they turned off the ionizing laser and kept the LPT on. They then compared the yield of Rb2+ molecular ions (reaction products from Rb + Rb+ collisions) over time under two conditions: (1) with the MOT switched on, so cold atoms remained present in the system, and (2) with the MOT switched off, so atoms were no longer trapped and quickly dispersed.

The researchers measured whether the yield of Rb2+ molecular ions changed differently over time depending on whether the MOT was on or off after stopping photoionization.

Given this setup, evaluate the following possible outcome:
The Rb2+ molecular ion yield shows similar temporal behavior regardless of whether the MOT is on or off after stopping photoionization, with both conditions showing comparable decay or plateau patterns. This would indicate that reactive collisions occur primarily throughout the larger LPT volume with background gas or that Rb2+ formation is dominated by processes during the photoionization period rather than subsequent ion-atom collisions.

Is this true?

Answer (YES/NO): NO